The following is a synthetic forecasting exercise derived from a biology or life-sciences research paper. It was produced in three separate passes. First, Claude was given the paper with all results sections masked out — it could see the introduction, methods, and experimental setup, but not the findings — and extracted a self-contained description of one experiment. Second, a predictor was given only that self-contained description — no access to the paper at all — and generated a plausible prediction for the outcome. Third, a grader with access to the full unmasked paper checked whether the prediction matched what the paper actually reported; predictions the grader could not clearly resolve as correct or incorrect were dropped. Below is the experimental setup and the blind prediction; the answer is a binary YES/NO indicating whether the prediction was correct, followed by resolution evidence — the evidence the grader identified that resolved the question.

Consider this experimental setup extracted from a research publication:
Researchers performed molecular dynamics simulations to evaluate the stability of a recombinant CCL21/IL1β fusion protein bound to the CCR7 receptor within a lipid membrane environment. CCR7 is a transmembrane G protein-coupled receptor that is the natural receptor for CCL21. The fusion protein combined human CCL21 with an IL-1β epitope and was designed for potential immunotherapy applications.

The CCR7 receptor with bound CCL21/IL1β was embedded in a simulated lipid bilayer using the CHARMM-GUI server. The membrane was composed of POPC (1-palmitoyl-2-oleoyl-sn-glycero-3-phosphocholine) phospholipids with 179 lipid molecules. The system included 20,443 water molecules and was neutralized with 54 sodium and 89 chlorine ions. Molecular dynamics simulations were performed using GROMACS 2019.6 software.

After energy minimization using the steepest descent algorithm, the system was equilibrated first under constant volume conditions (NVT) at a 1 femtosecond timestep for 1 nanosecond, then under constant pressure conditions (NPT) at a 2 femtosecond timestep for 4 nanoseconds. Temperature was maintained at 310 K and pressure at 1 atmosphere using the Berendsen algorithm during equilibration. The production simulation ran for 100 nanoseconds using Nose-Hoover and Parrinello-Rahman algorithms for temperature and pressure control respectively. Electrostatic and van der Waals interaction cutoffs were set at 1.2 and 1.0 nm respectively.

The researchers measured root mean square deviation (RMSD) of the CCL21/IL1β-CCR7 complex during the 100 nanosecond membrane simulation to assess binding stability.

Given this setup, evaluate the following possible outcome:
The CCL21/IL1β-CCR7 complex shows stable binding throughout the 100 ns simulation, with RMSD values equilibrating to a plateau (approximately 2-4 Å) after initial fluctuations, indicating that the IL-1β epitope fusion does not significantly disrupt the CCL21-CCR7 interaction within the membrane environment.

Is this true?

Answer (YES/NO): NO